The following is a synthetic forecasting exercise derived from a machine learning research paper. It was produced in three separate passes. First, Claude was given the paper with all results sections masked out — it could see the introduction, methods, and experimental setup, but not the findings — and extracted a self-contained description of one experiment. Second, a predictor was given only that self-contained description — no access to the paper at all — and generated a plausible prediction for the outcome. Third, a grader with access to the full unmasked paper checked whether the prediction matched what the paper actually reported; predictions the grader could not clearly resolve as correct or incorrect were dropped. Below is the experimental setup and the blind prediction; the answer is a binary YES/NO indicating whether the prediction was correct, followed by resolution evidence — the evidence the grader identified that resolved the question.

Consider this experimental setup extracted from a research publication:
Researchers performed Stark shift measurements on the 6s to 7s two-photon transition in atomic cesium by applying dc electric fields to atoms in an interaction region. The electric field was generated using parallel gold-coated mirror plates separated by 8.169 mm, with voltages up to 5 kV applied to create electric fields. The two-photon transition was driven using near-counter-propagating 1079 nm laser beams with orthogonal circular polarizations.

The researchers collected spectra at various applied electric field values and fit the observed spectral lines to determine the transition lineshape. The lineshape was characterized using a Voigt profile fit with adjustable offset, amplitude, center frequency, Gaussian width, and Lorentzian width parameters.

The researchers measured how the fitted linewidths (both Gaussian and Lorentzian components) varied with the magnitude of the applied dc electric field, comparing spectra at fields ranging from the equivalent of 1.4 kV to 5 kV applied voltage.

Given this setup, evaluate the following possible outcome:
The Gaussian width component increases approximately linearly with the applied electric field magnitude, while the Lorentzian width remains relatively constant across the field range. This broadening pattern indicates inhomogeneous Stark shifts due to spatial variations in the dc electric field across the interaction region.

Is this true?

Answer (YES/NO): NO